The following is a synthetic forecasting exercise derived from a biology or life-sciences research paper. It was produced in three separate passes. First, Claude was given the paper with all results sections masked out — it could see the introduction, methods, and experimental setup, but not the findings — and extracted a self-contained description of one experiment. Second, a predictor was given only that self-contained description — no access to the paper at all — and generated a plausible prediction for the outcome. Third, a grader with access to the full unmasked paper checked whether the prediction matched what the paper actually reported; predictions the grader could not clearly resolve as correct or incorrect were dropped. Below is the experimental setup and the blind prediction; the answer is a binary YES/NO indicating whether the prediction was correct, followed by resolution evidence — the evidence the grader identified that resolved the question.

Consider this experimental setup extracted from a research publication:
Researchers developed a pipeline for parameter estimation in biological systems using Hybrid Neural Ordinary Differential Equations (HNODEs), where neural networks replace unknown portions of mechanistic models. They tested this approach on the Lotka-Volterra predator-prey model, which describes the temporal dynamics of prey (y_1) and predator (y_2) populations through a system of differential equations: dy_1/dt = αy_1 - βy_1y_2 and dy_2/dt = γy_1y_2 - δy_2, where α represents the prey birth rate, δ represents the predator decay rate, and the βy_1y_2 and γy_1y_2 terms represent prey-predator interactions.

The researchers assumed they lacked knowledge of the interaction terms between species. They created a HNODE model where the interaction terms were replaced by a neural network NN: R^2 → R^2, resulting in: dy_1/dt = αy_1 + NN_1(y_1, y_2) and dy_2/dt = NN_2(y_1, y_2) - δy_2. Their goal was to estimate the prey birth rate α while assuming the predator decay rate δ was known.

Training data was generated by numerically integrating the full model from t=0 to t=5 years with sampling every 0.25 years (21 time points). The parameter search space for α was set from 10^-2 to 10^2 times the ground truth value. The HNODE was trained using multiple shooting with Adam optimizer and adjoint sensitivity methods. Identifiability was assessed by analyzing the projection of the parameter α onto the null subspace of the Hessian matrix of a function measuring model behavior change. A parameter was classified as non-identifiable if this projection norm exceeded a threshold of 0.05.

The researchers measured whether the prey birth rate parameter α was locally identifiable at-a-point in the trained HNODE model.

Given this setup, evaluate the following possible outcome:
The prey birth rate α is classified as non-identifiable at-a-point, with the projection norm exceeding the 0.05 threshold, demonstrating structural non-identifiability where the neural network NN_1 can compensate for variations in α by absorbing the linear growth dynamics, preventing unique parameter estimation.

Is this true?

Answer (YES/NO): YES